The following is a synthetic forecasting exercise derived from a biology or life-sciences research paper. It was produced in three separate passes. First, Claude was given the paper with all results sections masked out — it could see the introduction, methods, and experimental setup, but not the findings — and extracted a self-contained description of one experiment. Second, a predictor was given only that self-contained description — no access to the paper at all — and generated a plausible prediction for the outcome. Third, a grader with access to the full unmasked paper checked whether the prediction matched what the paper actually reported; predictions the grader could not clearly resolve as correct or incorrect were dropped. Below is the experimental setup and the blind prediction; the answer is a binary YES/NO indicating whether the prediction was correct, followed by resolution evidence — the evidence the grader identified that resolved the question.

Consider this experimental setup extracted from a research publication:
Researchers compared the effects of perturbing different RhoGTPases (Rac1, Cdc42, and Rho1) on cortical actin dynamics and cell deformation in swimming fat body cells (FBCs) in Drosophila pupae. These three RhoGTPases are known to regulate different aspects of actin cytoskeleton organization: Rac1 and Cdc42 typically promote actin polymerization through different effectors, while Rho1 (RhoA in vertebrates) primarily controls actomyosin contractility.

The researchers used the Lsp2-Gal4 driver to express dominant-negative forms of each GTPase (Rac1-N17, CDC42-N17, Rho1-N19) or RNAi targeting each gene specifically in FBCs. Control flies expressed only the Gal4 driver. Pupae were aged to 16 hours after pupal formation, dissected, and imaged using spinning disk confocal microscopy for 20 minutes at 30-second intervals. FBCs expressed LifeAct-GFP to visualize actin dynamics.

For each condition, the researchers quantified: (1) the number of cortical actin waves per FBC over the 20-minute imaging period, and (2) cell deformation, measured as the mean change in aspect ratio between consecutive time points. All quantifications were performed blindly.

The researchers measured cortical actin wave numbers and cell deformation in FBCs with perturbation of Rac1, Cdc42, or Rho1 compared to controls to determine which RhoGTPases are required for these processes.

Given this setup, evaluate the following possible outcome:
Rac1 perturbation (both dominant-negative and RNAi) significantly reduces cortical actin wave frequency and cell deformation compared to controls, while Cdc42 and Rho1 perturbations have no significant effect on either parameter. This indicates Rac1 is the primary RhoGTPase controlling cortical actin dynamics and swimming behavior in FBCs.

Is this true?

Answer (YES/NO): NO